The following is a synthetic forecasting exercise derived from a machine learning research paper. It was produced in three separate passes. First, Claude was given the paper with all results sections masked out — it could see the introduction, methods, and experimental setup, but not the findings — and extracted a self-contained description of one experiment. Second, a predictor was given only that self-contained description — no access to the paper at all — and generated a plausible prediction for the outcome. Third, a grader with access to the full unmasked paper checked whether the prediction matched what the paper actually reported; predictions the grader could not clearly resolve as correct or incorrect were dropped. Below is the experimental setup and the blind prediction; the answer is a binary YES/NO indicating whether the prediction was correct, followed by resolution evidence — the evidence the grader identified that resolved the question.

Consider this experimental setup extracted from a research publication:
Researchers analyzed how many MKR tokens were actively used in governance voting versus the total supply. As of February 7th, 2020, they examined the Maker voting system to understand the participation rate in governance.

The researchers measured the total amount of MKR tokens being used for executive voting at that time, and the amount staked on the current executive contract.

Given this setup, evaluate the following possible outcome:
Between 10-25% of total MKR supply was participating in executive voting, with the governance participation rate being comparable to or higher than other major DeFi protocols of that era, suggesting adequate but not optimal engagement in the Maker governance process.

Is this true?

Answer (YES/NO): NO